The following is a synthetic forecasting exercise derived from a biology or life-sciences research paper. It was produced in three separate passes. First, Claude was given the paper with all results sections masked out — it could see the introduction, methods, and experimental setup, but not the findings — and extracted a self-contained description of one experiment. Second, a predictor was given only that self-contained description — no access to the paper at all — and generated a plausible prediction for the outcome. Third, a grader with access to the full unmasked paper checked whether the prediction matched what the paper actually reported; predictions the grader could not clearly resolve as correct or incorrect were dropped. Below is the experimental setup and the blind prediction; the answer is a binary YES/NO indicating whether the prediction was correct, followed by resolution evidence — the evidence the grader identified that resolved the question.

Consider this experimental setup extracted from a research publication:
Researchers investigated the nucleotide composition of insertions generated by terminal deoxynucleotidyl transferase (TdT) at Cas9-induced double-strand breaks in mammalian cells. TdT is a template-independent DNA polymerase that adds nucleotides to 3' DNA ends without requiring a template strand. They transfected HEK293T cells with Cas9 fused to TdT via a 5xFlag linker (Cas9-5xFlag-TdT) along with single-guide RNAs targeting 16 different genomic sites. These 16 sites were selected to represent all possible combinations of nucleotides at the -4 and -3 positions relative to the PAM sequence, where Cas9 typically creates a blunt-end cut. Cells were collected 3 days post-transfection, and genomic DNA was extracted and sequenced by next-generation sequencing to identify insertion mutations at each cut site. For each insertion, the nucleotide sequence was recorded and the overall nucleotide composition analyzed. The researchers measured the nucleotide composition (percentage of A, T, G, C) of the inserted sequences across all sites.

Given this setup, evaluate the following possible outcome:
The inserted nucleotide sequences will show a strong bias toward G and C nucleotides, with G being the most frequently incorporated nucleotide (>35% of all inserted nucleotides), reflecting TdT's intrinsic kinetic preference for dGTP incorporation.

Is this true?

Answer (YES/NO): NO